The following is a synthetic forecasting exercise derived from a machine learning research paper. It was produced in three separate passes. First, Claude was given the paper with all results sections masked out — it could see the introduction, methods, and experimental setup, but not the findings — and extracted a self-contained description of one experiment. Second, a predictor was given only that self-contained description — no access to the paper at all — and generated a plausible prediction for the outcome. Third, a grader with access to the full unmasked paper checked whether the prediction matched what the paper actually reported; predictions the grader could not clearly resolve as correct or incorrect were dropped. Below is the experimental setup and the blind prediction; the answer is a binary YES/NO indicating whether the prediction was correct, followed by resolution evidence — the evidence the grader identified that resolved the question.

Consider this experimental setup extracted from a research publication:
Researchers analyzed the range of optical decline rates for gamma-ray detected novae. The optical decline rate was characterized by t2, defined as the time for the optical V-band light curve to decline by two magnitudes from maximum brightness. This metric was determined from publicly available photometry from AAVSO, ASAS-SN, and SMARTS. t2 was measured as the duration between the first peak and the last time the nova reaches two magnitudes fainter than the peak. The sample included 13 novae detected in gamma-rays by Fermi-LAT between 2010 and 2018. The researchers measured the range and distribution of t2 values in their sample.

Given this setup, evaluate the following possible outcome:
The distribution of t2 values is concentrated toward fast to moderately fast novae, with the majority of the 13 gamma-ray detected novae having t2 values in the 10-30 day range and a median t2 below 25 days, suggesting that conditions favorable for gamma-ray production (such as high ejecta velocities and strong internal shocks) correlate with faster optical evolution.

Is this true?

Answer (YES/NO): NO